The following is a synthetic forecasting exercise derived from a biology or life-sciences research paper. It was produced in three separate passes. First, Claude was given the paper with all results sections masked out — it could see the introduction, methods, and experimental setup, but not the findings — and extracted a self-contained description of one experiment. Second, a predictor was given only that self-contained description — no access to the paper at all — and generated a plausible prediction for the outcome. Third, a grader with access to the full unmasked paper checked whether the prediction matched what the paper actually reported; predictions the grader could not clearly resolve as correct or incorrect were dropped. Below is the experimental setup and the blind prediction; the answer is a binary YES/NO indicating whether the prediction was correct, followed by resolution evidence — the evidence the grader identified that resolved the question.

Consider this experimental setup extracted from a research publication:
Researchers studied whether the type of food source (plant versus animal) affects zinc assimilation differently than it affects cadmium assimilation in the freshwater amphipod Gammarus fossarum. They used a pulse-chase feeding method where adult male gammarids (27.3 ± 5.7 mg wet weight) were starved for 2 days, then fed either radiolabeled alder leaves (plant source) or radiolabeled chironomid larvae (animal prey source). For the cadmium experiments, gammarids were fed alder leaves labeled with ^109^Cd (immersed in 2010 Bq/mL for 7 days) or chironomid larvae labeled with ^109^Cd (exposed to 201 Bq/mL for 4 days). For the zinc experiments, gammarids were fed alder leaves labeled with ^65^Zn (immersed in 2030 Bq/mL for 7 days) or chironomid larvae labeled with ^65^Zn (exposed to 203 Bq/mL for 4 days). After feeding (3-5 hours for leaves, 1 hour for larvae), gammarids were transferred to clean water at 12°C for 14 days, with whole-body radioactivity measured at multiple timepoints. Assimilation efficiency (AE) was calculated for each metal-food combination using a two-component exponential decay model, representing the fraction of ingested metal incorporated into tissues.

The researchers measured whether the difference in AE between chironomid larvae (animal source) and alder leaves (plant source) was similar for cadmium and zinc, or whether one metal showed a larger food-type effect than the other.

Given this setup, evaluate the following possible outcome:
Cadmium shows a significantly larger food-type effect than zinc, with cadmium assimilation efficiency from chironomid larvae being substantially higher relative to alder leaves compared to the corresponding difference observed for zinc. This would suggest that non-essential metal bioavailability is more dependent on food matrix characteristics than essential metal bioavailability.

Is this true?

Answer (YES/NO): NO